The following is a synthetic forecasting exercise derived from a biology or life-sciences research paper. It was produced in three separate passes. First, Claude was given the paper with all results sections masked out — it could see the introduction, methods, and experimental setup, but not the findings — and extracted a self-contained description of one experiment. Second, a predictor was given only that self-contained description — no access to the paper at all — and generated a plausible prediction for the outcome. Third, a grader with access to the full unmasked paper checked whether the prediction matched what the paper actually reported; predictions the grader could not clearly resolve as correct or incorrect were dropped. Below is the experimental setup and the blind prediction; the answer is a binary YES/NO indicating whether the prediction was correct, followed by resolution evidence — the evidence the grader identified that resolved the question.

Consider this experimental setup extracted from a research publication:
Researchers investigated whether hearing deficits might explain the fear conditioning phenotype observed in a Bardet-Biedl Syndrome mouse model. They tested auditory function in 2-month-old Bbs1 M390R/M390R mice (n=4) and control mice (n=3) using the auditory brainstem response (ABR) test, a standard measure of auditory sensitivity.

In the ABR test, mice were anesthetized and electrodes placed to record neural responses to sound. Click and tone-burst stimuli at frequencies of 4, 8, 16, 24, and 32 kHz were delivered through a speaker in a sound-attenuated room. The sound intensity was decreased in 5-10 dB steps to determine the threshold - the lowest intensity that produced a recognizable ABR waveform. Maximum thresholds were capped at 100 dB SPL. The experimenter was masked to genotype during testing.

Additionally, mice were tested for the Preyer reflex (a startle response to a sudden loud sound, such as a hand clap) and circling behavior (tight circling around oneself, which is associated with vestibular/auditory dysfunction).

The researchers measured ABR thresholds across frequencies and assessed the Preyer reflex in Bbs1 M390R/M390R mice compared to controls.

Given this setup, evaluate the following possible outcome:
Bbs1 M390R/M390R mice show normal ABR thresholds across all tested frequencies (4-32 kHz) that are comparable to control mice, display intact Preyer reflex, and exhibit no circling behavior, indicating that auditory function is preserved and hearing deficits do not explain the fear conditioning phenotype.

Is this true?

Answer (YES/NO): YES